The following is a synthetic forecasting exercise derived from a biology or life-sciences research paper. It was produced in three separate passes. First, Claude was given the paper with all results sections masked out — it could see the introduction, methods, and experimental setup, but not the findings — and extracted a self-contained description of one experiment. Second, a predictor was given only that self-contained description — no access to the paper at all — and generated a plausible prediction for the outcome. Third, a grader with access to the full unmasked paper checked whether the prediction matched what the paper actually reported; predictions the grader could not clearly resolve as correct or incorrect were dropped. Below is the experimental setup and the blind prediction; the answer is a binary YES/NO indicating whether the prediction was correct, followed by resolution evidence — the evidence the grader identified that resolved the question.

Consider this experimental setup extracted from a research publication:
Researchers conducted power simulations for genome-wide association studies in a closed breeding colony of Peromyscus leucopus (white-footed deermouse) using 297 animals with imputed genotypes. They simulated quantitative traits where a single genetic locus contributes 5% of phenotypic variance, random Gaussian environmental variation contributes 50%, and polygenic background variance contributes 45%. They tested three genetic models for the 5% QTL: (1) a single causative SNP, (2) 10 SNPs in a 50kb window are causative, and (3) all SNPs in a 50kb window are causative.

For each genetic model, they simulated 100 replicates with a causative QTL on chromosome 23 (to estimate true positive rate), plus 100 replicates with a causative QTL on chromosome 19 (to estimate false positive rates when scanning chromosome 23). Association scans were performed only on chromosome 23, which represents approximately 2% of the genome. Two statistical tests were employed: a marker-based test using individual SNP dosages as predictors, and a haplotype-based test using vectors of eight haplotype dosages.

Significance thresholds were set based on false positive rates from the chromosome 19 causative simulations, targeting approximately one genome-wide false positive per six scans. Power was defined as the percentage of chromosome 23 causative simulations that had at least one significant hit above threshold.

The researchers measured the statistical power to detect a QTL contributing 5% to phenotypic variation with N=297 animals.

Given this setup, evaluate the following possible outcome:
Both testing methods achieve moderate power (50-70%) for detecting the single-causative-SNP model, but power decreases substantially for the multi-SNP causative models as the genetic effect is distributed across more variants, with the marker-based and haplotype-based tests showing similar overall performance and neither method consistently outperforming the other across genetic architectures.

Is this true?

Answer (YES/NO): NO